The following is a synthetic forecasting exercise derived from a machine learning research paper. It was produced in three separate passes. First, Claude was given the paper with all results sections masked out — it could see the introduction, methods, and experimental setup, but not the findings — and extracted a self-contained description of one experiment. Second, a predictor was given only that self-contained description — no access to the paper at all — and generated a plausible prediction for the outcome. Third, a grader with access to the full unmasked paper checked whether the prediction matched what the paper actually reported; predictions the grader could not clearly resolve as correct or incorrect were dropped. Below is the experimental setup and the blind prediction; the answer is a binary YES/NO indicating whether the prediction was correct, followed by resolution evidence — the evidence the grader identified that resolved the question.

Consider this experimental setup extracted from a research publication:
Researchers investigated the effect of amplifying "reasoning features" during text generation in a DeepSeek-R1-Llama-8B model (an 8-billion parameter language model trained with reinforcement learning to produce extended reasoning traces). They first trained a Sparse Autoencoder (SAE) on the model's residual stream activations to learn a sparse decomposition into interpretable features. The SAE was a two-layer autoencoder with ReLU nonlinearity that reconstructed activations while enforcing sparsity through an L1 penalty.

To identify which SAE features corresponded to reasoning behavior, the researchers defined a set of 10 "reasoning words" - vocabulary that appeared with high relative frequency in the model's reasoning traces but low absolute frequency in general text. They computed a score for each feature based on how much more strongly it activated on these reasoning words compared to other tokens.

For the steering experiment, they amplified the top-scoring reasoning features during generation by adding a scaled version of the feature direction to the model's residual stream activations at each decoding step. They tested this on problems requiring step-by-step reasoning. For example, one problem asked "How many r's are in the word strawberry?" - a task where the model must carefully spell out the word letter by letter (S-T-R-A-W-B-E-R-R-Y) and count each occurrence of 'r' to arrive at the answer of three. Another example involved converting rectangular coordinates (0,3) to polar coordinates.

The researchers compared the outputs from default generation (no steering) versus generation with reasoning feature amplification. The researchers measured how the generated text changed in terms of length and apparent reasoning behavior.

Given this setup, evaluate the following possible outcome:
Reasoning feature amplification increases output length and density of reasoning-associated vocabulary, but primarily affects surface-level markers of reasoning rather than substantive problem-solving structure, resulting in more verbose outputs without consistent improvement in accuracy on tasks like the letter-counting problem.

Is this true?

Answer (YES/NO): NO